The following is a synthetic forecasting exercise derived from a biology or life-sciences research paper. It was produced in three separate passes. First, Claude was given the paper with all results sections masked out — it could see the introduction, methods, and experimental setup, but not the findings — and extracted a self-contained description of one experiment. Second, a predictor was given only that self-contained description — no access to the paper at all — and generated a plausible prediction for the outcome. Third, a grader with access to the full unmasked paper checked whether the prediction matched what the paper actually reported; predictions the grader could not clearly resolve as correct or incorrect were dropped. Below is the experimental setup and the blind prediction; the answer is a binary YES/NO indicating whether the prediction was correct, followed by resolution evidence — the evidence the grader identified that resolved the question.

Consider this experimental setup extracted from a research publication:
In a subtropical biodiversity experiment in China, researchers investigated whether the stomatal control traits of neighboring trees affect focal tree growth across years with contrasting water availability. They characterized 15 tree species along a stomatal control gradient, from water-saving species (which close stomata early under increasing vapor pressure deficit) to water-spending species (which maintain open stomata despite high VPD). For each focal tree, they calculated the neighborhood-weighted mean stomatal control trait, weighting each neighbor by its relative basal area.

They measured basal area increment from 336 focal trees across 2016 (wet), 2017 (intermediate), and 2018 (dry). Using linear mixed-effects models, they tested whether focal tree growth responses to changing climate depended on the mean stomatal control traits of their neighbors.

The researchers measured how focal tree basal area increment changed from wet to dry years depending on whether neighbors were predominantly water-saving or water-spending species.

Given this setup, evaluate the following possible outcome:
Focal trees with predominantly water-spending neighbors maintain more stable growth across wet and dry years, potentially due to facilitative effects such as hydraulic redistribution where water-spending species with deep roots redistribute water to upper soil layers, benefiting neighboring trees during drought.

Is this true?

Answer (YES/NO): NO